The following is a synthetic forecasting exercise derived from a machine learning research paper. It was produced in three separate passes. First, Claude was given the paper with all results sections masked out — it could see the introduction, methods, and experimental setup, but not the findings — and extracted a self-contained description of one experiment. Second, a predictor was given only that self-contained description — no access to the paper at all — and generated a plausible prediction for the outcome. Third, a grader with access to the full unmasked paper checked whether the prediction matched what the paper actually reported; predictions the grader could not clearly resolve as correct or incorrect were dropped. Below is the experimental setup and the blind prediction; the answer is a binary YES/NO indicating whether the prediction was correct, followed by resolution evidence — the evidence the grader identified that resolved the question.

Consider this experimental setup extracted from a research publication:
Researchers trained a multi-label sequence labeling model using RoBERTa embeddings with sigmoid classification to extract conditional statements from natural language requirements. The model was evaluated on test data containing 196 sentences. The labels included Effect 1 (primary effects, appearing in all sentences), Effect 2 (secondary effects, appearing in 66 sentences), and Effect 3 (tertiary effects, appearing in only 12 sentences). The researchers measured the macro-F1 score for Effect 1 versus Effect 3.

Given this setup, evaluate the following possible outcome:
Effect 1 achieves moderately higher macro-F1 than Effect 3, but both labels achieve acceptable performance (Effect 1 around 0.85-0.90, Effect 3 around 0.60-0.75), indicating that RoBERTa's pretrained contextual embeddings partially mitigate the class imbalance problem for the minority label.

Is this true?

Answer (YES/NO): YES